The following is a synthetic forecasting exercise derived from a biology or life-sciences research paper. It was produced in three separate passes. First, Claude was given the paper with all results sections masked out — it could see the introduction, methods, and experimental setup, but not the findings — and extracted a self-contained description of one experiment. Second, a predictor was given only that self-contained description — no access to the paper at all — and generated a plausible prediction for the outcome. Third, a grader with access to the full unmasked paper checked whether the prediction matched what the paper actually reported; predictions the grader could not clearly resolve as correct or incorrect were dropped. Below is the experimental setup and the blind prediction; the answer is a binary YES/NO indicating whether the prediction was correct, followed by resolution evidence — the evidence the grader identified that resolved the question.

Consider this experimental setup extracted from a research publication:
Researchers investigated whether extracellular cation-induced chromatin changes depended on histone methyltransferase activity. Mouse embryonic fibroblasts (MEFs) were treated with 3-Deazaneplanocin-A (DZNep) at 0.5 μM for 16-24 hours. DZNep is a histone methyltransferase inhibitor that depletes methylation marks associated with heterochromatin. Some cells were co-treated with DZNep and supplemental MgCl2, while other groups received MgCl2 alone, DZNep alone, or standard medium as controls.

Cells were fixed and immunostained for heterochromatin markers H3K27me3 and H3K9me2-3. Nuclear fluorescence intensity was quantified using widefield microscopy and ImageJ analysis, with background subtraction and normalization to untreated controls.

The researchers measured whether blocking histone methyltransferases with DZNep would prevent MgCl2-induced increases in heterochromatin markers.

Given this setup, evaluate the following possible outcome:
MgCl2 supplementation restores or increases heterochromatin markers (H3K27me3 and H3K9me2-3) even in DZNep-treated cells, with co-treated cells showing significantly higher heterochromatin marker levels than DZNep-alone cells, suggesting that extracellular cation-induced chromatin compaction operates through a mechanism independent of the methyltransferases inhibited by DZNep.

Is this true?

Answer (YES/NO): NO